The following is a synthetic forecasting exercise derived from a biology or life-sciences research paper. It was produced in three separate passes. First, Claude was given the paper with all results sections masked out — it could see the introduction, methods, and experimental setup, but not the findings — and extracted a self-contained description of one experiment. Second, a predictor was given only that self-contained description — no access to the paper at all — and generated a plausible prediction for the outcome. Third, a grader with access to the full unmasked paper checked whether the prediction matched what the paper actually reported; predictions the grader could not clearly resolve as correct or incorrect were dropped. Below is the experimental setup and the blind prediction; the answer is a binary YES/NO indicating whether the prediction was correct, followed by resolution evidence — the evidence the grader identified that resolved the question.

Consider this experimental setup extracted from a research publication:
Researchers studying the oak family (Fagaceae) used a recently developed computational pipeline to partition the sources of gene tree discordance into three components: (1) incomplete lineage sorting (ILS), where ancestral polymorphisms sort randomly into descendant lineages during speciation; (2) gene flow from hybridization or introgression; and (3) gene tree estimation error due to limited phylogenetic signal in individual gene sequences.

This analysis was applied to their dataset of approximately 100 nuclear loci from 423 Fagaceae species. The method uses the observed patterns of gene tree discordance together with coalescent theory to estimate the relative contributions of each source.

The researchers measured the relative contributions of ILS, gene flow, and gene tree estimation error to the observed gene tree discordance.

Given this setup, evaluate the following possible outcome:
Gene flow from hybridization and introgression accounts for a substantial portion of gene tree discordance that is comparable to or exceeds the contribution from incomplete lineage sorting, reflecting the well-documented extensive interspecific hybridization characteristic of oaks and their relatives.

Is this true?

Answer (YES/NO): NO